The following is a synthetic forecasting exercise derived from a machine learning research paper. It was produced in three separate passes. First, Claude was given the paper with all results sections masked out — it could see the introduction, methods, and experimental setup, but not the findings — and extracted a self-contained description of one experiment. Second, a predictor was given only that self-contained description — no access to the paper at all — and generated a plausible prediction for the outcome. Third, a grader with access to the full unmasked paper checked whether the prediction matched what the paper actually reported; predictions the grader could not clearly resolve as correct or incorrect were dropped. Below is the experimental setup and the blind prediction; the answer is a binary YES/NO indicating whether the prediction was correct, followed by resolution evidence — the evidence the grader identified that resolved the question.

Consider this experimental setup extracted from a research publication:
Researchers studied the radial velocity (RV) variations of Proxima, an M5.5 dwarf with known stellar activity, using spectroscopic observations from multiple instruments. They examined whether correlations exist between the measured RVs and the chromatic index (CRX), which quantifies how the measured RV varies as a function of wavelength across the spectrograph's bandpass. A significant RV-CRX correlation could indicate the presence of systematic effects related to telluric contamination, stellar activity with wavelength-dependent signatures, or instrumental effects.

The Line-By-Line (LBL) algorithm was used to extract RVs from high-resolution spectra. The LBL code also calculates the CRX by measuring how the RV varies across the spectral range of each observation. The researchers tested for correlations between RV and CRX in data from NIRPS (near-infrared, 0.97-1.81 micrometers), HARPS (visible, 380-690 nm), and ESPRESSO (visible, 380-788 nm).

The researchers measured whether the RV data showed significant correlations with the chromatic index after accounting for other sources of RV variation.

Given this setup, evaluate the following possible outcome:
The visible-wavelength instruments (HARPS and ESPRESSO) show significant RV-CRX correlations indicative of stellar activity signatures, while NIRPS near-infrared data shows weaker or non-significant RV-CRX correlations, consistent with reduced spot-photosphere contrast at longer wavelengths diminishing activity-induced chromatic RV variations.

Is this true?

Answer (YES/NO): NO